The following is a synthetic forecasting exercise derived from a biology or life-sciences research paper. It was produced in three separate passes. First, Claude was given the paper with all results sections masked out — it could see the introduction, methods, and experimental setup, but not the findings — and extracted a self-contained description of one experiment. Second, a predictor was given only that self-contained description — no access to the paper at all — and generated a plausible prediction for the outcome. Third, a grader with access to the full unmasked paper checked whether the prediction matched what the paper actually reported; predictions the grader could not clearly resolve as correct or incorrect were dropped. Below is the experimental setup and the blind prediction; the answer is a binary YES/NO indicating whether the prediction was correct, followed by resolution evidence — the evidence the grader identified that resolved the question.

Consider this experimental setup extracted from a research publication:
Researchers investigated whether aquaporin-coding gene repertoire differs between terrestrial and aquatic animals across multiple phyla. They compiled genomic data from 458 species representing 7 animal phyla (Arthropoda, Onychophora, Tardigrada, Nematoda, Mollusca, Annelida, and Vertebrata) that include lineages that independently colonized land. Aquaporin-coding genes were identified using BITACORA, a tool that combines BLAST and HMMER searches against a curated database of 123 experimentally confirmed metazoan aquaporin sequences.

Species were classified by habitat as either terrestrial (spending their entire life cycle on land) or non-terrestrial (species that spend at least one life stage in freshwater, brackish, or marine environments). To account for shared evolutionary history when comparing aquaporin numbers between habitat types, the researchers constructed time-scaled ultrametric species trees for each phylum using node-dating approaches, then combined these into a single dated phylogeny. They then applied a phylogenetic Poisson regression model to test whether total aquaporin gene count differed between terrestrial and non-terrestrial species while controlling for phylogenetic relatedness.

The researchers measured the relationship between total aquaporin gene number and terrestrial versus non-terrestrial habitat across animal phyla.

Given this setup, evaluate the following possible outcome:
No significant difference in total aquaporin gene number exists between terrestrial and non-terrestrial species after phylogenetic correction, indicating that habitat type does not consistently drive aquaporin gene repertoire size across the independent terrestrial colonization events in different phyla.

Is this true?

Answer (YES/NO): YES